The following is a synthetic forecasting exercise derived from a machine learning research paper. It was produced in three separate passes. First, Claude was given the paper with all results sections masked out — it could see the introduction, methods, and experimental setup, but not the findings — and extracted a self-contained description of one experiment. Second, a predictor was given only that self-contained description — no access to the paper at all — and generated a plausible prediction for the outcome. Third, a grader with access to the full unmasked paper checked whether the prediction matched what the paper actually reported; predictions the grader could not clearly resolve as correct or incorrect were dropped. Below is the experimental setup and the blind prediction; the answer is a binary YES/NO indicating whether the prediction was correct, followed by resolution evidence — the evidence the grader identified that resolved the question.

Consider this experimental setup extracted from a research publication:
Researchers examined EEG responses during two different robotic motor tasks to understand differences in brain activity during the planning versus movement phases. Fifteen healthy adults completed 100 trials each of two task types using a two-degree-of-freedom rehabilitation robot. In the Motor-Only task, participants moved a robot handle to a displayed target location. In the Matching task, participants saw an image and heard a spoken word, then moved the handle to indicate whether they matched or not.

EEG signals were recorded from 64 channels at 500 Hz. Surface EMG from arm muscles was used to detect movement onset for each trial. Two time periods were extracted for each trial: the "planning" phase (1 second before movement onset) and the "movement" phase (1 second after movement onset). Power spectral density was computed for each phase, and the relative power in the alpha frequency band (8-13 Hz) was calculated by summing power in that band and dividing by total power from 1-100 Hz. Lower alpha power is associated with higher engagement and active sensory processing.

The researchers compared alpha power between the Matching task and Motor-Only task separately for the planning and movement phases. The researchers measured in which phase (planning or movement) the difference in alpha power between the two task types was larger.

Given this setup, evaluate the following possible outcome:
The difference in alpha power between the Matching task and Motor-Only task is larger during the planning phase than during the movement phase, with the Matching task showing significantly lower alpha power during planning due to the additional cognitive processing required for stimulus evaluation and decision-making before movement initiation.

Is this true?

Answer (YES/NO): YES